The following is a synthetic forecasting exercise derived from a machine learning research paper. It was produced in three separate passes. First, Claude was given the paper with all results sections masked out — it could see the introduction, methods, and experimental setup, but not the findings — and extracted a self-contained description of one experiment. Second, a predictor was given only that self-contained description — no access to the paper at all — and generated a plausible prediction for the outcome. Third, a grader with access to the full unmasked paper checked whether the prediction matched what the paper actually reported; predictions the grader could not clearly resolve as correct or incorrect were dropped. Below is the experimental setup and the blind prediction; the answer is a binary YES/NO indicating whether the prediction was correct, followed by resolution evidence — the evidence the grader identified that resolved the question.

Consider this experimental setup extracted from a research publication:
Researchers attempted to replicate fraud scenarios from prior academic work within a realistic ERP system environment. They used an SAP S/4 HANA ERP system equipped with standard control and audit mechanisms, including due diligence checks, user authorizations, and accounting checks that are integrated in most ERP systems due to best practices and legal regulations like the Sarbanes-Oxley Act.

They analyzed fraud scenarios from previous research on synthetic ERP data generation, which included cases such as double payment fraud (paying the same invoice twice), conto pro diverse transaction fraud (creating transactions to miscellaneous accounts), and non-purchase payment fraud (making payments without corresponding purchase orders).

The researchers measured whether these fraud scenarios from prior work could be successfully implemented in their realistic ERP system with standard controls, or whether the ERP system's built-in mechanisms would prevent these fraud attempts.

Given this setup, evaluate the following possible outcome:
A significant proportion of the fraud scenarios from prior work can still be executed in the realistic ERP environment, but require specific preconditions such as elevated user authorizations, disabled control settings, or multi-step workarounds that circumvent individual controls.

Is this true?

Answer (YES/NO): NO